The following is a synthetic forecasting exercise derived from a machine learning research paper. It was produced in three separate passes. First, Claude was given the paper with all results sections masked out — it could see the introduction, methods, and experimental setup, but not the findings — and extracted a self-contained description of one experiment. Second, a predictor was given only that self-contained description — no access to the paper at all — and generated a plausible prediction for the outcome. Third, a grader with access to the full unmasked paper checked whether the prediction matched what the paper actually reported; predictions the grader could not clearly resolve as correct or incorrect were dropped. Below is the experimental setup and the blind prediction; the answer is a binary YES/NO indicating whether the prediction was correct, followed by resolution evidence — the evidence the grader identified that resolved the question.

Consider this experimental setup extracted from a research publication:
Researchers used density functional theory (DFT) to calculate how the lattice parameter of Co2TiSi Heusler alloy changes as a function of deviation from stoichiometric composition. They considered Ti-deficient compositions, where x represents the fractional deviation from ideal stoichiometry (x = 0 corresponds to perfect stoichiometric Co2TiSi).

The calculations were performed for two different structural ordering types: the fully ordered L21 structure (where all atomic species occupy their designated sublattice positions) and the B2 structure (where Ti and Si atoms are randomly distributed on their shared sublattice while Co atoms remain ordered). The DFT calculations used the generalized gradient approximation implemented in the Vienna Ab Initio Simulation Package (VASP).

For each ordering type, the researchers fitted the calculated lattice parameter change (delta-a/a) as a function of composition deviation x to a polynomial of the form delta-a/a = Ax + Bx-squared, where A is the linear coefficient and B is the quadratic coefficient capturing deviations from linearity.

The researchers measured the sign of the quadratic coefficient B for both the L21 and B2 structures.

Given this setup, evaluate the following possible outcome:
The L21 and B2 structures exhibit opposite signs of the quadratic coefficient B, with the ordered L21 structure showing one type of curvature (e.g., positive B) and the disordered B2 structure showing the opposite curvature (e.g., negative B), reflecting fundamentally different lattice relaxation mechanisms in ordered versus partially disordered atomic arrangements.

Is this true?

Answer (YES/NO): YES